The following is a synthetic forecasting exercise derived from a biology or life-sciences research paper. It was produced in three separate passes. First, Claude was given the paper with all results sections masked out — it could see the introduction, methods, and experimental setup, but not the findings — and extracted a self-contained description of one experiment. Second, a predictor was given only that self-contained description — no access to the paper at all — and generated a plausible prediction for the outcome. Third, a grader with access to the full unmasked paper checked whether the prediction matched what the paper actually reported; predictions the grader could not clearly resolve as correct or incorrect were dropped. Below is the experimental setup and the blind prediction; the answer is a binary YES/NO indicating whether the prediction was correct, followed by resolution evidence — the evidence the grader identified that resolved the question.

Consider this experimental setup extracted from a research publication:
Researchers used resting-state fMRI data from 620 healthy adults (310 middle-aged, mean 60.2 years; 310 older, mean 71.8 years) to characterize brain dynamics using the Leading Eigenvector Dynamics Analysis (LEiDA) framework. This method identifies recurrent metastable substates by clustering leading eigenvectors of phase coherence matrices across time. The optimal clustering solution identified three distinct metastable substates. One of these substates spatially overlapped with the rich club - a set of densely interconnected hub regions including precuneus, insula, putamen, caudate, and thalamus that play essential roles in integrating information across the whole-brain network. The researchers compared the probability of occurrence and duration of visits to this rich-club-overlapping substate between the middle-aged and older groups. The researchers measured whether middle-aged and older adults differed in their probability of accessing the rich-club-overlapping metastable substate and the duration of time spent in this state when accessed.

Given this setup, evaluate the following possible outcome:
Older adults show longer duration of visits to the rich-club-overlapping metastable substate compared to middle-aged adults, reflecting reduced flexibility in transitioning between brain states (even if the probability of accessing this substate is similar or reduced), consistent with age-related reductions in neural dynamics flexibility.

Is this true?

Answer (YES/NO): NO